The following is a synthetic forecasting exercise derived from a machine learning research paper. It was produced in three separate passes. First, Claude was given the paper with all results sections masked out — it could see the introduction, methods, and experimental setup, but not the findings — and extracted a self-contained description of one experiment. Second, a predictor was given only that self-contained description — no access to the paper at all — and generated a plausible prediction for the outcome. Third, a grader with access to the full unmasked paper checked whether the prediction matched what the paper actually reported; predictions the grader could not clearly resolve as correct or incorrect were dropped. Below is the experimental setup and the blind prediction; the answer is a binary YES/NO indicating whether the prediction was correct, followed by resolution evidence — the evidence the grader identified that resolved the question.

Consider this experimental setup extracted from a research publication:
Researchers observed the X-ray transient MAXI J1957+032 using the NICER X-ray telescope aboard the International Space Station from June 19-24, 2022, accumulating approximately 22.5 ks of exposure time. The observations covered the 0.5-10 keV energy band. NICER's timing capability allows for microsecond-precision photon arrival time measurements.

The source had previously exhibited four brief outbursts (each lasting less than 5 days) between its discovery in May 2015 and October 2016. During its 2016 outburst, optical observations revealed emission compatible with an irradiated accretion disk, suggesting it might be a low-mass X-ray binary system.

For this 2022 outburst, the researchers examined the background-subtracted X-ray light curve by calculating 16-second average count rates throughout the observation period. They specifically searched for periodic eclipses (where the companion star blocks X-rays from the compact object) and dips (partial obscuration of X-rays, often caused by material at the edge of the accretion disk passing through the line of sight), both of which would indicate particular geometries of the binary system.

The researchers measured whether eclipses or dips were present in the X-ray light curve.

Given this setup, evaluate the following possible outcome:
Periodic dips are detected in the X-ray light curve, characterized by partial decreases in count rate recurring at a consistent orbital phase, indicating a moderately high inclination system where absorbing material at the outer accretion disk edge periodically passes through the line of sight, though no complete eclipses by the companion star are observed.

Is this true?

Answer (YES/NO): NO